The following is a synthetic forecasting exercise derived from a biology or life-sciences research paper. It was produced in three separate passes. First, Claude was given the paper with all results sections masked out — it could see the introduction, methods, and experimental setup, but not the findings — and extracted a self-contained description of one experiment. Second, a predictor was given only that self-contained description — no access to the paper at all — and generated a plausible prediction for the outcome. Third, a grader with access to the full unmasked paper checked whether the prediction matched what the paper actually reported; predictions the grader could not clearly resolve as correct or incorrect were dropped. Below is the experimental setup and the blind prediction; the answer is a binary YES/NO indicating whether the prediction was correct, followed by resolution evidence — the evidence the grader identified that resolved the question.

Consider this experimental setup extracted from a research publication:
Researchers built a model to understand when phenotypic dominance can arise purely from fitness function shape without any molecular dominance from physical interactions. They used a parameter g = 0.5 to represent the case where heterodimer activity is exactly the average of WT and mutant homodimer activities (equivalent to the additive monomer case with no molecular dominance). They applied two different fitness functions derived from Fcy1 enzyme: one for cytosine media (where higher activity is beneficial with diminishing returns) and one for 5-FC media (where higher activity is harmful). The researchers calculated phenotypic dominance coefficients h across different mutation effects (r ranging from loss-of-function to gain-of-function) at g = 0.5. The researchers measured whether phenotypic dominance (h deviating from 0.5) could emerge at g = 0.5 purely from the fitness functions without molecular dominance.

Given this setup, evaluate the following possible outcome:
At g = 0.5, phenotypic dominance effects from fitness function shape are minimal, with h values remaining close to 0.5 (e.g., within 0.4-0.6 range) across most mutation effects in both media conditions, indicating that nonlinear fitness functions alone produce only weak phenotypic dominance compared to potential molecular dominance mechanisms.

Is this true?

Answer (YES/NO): NO